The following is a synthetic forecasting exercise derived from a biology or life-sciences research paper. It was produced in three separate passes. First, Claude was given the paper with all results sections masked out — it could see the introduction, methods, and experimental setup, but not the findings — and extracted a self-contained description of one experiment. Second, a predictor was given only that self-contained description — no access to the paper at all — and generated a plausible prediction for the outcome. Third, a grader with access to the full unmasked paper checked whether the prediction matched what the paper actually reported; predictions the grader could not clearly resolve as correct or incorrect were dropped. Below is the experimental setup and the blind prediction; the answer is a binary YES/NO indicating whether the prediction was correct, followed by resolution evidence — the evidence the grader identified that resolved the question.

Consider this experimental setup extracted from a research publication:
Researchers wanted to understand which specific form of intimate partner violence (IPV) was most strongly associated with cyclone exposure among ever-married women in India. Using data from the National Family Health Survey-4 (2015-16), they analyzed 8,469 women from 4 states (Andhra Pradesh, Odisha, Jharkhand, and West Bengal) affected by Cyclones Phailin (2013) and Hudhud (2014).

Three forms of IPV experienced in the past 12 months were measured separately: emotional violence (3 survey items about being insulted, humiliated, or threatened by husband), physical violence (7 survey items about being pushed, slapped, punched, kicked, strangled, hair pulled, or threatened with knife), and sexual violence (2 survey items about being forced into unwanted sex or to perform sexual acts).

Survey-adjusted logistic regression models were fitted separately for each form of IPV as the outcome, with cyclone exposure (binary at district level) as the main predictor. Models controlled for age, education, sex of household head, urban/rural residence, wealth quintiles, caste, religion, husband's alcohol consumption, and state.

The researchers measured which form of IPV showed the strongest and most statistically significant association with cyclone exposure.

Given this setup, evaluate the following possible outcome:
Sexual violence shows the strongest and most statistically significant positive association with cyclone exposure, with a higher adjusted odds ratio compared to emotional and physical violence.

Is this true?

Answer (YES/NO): NO